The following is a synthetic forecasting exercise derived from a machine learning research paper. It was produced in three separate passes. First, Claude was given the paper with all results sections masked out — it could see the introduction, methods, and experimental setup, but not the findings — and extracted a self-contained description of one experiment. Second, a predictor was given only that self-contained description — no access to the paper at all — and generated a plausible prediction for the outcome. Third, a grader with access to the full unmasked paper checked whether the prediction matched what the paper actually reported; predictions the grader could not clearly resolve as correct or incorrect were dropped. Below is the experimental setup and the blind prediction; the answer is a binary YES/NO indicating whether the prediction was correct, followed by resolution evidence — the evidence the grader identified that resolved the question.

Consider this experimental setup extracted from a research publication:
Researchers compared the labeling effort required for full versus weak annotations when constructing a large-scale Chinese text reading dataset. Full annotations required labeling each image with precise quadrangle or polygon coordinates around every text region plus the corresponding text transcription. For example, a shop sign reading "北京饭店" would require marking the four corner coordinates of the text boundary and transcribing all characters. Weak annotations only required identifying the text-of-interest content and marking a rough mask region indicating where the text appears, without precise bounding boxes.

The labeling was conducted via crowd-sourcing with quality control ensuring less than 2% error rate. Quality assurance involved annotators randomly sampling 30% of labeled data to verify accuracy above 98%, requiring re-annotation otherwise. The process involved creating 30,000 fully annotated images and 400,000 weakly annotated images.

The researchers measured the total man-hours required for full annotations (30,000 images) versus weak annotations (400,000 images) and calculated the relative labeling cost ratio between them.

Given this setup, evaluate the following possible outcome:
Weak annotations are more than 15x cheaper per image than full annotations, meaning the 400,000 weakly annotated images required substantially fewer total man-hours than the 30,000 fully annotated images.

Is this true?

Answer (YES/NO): YES